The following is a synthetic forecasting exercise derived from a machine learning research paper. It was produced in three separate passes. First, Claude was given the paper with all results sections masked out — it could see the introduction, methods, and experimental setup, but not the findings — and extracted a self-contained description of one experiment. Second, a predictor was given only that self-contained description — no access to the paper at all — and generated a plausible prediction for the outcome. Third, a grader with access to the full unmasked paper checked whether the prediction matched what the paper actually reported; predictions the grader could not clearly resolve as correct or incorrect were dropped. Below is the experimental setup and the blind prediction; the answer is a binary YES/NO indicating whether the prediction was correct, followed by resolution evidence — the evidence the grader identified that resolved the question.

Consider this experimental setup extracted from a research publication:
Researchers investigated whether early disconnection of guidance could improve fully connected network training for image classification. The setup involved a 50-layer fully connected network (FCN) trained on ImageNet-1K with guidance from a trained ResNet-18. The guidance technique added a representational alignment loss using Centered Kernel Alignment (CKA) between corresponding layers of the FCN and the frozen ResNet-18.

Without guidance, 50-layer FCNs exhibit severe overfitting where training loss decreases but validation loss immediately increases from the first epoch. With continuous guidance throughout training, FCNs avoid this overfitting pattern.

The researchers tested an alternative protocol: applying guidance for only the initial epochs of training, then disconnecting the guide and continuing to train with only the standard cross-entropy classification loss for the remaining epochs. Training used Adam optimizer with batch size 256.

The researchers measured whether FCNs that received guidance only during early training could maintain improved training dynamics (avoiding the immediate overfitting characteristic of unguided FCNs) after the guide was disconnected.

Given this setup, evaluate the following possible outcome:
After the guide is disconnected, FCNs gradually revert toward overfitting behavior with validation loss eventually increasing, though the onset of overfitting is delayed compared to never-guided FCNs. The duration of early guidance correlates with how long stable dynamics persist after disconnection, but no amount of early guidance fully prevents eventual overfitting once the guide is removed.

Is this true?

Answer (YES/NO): NO